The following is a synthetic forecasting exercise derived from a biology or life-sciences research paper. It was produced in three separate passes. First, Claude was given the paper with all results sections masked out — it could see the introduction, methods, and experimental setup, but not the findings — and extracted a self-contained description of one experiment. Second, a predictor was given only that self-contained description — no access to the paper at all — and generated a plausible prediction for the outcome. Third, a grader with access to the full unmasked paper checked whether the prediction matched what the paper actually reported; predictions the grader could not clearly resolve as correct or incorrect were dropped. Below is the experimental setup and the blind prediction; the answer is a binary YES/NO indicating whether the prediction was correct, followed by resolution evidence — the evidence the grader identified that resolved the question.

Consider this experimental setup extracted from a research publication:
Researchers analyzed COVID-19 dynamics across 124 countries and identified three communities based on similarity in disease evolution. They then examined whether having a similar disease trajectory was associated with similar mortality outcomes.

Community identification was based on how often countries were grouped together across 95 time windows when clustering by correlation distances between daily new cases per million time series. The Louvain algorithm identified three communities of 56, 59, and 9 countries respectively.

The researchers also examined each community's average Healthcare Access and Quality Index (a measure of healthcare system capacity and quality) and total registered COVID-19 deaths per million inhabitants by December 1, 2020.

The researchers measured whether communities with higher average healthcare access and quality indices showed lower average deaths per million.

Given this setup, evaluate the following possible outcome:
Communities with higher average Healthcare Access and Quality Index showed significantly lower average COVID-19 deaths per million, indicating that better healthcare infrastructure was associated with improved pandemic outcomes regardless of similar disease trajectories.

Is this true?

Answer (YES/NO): NO